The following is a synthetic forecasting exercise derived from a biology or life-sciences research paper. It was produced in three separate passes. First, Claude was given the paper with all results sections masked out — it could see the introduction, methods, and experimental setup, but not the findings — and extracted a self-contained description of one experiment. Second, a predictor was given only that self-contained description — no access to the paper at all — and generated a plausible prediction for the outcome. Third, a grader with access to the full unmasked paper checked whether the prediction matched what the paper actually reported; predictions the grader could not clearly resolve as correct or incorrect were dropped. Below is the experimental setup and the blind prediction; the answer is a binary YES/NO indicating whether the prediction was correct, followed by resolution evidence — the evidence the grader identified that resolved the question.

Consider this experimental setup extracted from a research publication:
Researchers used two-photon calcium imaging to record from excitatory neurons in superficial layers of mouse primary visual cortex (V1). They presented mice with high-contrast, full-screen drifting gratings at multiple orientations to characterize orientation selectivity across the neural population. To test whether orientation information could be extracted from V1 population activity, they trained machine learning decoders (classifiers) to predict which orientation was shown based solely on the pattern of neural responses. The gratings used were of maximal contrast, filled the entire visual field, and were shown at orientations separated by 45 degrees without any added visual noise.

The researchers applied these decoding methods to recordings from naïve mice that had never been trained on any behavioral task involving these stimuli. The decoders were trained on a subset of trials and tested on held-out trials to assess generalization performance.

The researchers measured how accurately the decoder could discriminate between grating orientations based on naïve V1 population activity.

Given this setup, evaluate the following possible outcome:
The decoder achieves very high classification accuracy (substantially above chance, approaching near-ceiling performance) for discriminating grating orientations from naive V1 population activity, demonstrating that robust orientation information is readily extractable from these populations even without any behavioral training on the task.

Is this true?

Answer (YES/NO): YES